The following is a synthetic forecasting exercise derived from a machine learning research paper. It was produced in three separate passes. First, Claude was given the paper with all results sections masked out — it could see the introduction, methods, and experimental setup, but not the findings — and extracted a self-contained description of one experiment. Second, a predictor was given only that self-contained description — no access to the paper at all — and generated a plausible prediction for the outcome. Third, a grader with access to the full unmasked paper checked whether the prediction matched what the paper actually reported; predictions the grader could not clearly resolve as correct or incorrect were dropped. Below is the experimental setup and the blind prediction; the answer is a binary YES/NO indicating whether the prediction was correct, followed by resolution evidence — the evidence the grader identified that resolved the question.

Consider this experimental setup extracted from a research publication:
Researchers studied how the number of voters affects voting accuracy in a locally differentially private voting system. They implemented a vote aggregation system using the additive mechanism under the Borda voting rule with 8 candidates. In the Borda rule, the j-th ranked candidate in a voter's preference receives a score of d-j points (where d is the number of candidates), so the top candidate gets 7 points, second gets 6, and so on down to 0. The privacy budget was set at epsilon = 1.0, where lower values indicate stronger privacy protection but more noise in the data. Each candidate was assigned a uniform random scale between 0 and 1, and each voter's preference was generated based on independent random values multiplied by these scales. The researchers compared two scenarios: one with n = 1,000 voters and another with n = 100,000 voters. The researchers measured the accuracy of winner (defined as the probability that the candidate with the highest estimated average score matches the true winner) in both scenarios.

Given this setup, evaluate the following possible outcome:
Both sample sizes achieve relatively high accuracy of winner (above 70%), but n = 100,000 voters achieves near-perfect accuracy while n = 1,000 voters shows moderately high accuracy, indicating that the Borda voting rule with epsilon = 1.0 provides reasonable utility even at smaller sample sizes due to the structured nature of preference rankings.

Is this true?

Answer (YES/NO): YES